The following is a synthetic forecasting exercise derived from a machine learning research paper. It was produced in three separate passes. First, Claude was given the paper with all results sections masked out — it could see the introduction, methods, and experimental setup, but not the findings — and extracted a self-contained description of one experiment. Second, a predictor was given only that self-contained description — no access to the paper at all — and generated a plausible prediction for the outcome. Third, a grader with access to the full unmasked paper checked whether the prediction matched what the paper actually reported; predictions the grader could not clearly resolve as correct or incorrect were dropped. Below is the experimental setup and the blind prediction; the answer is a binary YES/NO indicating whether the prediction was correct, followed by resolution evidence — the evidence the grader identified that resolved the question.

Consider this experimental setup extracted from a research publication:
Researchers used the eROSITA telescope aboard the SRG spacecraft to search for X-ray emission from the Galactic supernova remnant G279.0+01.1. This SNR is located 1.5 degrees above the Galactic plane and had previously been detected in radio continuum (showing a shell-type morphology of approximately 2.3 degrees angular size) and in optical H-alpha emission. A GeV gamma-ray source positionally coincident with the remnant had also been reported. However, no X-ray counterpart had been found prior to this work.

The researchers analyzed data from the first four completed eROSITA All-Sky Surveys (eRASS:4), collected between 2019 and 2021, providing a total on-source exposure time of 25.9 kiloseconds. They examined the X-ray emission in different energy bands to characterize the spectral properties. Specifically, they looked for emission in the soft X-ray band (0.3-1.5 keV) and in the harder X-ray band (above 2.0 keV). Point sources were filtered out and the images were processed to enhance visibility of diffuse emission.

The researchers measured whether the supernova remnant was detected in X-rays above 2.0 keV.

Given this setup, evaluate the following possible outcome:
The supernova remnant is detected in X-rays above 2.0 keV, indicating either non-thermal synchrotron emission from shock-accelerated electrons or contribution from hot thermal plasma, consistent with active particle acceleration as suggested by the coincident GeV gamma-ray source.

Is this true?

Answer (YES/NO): NO